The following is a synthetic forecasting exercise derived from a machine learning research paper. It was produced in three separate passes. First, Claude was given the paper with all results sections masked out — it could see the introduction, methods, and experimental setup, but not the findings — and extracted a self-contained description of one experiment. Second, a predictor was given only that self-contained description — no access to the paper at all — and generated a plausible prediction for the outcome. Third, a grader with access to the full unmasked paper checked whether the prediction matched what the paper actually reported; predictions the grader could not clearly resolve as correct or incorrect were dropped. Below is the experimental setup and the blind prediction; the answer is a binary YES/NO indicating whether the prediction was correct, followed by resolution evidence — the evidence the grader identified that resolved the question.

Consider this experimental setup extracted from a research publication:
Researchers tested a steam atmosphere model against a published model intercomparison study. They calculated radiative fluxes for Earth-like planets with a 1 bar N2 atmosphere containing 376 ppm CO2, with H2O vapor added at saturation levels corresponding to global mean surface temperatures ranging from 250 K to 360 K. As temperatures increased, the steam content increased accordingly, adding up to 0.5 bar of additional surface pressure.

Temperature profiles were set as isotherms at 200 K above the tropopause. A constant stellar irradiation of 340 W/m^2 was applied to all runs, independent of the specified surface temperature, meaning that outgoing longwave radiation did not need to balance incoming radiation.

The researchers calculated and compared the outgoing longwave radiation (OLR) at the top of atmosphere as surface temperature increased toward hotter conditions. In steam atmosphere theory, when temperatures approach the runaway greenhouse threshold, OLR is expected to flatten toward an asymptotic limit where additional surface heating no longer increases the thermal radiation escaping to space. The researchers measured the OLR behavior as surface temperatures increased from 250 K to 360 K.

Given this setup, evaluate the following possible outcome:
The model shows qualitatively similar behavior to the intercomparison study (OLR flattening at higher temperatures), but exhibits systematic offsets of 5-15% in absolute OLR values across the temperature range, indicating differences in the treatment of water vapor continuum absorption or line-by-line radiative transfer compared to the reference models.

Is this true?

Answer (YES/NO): NO